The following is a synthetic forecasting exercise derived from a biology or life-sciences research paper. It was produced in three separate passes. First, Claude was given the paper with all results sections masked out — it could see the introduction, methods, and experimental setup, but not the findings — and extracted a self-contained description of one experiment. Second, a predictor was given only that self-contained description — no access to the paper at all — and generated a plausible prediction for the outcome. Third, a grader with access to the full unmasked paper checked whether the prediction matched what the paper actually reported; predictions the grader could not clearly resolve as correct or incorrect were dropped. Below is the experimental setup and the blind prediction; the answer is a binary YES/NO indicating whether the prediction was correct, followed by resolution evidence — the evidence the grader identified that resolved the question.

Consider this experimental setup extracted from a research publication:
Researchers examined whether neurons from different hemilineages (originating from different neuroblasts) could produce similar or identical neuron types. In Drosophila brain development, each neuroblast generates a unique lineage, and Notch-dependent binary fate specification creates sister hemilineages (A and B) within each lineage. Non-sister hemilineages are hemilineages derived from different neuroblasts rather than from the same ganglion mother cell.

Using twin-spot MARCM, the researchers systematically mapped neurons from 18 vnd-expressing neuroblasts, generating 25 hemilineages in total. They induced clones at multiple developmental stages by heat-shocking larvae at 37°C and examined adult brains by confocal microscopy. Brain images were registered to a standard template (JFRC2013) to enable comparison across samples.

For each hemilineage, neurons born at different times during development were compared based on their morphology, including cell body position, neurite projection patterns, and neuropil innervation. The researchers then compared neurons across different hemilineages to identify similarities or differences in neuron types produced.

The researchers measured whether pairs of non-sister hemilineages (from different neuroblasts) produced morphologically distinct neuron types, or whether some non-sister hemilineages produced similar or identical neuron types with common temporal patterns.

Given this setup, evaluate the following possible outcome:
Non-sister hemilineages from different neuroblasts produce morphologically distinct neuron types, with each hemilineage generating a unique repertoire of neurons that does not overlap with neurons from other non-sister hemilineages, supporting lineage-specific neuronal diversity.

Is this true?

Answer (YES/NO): NO